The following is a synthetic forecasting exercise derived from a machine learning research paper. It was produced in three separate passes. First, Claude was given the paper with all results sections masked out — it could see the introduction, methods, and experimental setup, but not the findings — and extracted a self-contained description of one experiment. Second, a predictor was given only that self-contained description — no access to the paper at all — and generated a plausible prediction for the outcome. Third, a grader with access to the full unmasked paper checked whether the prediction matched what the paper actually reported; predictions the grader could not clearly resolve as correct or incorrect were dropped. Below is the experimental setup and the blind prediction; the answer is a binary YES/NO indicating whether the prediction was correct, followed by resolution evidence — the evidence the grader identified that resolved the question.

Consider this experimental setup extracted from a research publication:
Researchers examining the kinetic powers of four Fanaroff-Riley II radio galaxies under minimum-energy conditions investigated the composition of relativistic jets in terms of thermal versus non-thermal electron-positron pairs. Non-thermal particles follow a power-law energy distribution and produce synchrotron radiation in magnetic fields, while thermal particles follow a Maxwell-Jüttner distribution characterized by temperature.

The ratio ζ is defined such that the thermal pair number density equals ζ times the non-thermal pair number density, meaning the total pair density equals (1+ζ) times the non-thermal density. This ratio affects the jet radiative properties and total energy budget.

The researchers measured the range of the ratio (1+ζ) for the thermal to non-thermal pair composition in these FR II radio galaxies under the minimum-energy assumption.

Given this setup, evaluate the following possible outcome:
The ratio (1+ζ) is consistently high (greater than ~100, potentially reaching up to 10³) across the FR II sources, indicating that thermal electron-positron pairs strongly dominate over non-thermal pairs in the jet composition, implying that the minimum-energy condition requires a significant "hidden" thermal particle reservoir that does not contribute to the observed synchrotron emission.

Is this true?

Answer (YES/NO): NO